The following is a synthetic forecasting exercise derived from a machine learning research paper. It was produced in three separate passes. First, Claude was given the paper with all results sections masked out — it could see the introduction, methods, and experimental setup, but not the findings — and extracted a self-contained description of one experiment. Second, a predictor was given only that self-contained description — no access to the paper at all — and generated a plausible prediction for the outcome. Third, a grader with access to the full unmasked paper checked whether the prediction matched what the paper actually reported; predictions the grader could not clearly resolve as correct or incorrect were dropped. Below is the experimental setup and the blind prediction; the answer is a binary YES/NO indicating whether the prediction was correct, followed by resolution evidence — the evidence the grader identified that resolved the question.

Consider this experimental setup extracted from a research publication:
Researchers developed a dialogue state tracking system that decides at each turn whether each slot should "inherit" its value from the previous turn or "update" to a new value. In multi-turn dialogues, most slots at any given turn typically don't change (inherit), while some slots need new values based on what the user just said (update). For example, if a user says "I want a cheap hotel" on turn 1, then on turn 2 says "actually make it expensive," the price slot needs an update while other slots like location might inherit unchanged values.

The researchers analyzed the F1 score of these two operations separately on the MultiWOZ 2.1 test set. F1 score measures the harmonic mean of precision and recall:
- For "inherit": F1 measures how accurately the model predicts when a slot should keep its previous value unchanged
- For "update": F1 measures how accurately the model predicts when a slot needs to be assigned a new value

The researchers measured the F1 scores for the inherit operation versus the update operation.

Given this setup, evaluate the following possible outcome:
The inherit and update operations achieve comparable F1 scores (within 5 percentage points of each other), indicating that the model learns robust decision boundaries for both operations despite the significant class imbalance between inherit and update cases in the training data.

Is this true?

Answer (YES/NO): NO